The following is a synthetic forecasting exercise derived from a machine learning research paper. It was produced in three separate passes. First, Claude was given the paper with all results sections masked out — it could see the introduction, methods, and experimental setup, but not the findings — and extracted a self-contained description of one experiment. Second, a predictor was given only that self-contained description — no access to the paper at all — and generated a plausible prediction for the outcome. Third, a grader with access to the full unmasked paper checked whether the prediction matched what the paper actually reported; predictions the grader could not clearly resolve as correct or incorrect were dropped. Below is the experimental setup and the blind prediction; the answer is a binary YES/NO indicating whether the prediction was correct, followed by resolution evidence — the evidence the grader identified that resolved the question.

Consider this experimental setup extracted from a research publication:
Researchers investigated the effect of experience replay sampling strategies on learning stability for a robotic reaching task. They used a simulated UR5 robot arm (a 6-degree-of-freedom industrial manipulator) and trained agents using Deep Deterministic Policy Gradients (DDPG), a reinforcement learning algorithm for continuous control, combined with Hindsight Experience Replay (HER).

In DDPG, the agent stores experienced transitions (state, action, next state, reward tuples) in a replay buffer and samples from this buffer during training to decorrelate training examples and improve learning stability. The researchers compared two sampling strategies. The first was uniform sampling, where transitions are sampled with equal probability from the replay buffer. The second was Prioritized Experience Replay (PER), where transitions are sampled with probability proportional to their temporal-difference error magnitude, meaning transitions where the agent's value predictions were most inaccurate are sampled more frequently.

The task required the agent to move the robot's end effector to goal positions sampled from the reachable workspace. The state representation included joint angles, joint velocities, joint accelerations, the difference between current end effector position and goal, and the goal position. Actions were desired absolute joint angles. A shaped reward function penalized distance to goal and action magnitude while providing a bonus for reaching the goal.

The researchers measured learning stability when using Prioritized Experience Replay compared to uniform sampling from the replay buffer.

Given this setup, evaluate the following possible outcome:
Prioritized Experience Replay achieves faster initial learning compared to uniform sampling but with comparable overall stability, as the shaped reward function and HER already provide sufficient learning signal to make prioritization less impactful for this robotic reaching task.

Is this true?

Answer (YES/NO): NO